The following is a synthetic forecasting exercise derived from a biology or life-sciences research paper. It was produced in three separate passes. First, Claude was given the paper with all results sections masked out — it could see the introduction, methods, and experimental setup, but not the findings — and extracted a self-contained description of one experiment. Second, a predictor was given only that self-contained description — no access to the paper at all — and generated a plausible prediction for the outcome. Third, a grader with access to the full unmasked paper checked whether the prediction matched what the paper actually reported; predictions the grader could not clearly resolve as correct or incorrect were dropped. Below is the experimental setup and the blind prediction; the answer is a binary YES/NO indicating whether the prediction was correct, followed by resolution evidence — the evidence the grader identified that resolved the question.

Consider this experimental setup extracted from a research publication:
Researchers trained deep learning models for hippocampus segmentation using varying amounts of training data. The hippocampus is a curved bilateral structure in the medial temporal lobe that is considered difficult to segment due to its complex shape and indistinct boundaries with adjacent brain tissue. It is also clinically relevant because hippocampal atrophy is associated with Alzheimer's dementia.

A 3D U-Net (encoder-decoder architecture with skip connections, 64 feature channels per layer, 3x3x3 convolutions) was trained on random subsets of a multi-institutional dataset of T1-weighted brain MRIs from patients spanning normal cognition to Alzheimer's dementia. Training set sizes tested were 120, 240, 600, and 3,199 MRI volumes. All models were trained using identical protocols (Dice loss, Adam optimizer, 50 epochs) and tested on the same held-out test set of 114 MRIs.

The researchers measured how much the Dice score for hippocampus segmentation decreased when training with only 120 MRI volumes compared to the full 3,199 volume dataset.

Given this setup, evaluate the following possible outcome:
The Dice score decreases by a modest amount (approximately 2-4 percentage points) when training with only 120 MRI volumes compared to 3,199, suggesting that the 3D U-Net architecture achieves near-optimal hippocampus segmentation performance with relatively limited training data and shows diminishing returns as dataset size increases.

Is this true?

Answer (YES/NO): NO